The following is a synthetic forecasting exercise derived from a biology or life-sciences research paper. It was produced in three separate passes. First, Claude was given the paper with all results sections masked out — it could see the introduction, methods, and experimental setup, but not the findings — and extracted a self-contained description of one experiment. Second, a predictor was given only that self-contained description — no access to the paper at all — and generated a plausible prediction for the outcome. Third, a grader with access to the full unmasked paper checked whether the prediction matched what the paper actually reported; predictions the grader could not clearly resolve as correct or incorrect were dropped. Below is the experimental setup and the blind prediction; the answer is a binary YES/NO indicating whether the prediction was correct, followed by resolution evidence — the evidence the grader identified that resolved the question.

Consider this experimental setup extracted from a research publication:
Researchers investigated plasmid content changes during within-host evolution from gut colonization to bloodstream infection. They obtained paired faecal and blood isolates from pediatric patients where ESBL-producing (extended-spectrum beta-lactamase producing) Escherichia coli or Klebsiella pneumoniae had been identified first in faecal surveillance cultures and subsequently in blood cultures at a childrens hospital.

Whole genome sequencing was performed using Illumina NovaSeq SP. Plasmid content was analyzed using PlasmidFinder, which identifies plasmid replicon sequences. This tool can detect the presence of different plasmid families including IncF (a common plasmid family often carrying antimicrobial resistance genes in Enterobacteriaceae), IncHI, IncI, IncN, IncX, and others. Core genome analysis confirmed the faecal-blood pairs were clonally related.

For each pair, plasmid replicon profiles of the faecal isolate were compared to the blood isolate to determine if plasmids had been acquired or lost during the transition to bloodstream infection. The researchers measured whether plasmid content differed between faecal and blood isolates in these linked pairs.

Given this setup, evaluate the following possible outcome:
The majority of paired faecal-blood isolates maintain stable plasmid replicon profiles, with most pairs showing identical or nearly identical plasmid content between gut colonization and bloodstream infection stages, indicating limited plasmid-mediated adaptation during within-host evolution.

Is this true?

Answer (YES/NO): YES